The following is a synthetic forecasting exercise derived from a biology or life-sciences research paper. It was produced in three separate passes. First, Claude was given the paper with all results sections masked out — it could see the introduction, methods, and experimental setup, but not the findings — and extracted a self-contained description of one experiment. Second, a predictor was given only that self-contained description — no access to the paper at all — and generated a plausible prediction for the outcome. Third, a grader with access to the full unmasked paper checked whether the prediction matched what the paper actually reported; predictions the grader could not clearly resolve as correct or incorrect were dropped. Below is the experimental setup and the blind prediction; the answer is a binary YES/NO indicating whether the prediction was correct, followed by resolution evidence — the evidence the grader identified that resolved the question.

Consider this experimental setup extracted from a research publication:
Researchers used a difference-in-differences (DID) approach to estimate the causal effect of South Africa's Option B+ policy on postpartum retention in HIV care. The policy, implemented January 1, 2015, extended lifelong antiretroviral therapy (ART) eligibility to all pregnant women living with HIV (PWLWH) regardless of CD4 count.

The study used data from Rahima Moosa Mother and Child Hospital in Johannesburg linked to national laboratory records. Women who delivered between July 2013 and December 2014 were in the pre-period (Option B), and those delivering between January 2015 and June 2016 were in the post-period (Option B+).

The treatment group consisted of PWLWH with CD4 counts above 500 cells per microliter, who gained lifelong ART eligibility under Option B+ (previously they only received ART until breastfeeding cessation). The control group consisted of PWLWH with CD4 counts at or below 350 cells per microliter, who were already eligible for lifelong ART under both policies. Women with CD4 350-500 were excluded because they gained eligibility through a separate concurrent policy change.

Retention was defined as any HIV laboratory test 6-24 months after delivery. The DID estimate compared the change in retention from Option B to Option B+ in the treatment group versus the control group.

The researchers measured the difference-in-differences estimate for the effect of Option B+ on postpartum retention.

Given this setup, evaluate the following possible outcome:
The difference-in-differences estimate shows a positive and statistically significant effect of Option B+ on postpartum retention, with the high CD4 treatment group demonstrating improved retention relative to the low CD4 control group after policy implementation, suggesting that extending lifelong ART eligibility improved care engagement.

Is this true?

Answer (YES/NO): YES